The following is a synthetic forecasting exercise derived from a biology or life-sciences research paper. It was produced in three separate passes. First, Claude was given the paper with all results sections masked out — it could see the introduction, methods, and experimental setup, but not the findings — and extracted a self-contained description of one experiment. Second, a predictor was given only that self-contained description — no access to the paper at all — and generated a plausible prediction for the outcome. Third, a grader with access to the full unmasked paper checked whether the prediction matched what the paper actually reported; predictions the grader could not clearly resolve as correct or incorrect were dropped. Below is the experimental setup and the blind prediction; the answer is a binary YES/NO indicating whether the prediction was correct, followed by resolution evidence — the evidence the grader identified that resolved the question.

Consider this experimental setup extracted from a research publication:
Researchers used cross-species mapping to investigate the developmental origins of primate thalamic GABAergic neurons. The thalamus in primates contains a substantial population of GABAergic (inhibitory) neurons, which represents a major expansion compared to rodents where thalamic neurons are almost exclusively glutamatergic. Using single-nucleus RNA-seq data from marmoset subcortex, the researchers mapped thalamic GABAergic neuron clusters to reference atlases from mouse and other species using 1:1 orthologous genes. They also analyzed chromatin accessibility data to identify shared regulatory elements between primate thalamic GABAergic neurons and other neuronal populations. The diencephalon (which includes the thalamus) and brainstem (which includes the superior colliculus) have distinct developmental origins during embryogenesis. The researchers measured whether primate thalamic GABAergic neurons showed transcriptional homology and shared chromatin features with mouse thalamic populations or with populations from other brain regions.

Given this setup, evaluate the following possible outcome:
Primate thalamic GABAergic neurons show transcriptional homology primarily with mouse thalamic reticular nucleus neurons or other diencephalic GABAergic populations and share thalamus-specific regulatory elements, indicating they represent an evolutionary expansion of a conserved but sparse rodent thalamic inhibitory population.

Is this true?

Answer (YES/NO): NO